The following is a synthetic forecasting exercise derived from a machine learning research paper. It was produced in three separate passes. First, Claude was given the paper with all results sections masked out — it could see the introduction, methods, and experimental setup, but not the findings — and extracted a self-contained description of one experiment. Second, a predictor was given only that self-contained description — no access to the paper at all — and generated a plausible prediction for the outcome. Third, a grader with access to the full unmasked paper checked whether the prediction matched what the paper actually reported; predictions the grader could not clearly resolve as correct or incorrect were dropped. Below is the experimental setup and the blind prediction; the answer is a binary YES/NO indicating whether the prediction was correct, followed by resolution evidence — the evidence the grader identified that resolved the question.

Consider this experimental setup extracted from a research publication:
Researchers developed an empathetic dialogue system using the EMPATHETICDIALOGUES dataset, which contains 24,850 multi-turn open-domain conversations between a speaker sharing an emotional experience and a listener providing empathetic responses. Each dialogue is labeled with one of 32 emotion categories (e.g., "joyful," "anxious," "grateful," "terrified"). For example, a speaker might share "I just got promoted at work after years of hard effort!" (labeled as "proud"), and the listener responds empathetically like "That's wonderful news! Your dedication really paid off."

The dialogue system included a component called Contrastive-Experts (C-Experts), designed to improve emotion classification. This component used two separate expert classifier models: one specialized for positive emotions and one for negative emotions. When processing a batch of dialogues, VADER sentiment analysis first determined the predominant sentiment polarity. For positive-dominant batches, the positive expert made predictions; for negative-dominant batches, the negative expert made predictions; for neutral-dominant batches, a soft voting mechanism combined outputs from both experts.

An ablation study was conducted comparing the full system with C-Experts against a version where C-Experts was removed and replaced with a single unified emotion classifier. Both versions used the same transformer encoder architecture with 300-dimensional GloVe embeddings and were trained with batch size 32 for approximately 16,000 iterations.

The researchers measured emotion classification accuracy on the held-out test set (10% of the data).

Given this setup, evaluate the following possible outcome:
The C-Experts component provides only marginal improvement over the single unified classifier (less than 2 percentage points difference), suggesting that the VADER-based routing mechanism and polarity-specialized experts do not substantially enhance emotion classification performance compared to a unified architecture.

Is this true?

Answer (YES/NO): NO